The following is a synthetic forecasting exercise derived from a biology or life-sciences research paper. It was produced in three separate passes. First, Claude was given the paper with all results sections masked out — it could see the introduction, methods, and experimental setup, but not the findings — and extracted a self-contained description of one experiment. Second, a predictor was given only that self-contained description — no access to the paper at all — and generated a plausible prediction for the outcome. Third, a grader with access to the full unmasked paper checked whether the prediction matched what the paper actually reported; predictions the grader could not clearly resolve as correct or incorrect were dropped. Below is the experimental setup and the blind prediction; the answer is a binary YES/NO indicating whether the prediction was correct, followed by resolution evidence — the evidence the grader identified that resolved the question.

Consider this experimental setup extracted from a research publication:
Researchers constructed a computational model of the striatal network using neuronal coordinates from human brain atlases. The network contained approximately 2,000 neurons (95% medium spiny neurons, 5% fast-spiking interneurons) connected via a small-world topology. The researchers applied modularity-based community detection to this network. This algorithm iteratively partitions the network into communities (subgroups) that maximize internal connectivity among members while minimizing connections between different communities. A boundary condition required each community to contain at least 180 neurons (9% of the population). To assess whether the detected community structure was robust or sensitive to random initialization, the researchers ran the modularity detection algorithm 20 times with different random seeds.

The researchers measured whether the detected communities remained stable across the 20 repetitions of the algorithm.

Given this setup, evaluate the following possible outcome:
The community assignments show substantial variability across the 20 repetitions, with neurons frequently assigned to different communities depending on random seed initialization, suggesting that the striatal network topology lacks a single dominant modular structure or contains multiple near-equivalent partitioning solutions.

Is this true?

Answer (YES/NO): NO